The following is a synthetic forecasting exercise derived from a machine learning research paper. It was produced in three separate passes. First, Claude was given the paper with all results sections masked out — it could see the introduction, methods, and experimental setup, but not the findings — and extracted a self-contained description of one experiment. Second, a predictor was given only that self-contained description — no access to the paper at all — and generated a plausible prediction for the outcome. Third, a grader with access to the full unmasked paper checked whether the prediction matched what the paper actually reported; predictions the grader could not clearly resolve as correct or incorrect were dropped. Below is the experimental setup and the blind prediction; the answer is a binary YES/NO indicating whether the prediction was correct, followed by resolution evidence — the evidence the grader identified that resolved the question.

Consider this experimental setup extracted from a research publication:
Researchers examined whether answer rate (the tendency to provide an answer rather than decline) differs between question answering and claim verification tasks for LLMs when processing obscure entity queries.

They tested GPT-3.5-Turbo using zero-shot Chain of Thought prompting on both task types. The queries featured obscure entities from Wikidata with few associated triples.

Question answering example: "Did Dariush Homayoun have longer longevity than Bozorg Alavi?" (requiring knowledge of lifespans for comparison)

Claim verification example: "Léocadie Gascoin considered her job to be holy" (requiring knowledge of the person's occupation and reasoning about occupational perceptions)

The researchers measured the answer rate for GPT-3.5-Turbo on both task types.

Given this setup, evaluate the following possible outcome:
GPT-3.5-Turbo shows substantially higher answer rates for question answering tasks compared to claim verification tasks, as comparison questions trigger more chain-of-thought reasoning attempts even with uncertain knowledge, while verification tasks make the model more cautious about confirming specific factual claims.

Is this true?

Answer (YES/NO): NO